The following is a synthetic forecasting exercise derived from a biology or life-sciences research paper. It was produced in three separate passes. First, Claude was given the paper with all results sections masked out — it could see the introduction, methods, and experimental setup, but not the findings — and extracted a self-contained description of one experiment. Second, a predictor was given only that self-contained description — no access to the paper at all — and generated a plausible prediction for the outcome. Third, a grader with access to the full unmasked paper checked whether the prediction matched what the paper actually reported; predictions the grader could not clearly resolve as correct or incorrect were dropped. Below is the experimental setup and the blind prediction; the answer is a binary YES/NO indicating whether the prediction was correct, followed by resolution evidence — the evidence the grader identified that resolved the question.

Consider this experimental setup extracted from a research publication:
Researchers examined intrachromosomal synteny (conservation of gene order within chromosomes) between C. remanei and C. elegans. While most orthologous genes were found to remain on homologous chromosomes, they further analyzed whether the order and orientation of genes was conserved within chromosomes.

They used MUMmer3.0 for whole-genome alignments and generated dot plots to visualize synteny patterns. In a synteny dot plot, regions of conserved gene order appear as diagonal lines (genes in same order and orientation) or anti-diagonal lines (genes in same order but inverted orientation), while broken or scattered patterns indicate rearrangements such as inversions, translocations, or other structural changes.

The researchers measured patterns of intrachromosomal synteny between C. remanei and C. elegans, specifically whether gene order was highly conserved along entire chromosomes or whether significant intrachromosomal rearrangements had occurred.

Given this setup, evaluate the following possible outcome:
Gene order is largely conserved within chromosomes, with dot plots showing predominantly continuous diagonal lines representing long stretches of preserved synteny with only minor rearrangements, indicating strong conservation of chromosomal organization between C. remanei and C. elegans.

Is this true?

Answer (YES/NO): NO